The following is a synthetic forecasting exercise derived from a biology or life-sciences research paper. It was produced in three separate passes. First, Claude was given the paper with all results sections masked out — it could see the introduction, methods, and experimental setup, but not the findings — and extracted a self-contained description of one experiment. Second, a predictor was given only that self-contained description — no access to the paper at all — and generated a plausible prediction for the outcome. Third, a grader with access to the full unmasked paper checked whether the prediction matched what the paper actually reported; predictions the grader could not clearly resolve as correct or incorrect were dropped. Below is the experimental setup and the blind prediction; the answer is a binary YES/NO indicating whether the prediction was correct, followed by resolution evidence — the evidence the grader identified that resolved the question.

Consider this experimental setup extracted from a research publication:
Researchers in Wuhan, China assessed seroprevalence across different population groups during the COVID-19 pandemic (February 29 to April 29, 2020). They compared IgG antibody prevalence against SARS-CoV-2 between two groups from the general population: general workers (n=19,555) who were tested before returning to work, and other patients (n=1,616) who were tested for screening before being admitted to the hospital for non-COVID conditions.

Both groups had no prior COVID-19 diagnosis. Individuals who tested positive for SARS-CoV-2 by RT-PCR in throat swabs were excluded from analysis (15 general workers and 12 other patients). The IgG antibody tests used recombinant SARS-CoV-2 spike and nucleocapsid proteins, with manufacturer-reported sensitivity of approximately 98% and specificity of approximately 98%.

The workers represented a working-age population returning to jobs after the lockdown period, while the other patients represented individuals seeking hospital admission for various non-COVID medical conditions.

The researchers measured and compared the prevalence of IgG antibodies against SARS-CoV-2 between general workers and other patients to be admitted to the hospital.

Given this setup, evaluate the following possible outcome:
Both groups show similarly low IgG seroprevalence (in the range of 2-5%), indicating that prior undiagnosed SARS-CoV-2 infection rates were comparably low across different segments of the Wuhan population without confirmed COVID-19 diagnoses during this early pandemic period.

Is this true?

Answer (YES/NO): NO